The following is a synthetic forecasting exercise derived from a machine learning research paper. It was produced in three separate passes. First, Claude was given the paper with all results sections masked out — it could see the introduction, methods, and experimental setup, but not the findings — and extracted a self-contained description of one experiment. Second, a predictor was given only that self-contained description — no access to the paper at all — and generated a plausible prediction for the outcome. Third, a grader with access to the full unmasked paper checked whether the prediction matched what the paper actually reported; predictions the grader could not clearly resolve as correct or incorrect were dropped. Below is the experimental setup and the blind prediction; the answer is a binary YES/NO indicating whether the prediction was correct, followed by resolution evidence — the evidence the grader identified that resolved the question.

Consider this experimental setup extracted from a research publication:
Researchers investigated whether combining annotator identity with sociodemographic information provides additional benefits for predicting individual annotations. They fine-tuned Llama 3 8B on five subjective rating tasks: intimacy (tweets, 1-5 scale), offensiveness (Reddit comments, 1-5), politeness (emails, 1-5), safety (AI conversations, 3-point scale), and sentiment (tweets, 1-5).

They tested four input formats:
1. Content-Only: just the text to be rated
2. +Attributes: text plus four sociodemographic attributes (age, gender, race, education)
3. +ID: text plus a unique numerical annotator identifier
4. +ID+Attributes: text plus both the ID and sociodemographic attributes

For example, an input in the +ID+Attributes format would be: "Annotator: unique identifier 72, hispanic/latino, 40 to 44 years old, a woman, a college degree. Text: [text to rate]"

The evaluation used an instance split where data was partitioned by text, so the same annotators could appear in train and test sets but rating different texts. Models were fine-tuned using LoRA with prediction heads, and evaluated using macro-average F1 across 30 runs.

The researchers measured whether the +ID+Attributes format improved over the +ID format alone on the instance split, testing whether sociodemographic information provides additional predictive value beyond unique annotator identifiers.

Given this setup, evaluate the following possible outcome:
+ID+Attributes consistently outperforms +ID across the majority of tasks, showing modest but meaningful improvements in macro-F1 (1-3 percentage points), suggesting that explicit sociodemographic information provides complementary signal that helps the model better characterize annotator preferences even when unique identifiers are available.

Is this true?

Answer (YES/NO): NO